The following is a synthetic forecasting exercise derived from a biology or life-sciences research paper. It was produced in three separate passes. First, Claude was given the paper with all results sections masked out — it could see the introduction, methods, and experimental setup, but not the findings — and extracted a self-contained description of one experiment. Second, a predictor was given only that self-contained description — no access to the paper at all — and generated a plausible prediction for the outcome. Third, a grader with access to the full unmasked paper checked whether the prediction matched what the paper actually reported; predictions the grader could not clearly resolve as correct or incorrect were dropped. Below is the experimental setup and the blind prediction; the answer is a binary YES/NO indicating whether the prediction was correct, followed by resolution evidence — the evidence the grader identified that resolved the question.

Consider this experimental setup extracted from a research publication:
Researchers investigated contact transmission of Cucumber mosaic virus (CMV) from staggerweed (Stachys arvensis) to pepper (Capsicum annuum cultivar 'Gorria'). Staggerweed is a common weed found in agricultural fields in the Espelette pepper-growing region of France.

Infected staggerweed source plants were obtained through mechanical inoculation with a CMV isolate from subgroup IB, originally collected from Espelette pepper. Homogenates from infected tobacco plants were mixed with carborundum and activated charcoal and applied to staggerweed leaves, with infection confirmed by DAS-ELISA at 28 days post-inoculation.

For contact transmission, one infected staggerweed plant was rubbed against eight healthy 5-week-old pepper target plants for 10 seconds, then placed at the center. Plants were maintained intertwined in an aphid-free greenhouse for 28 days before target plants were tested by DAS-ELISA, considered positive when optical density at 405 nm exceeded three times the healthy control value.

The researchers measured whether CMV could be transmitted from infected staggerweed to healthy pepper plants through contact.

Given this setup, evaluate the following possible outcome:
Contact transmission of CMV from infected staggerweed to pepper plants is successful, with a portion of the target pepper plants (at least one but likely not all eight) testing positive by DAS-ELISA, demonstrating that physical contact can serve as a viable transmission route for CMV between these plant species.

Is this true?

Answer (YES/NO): YES